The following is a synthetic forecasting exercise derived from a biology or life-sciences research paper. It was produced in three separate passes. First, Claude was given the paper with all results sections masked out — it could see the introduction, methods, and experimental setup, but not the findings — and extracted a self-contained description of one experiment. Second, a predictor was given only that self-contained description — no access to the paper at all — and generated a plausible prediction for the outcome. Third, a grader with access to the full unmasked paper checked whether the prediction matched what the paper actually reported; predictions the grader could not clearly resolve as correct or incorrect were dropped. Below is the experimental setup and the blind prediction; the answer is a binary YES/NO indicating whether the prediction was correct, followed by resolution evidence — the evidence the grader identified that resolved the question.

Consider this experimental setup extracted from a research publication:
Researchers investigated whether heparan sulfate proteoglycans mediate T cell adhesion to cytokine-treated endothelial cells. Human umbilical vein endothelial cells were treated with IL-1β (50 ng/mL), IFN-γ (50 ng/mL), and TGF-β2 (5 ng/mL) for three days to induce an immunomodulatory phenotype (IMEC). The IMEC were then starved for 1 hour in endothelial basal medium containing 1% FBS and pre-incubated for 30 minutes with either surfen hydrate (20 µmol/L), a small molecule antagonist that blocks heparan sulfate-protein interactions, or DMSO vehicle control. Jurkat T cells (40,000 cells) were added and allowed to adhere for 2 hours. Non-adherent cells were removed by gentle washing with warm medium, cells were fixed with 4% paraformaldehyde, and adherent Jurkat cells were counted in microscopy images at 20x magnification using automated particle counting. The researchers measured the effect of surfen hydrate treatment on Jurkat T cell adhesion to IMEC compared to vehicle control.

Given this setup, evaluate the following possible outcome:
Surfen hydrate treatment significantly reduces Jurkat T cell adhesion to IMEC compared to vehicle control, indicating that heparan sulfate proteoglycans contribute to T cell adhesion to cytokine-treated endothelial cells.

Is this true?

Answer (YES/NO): YES